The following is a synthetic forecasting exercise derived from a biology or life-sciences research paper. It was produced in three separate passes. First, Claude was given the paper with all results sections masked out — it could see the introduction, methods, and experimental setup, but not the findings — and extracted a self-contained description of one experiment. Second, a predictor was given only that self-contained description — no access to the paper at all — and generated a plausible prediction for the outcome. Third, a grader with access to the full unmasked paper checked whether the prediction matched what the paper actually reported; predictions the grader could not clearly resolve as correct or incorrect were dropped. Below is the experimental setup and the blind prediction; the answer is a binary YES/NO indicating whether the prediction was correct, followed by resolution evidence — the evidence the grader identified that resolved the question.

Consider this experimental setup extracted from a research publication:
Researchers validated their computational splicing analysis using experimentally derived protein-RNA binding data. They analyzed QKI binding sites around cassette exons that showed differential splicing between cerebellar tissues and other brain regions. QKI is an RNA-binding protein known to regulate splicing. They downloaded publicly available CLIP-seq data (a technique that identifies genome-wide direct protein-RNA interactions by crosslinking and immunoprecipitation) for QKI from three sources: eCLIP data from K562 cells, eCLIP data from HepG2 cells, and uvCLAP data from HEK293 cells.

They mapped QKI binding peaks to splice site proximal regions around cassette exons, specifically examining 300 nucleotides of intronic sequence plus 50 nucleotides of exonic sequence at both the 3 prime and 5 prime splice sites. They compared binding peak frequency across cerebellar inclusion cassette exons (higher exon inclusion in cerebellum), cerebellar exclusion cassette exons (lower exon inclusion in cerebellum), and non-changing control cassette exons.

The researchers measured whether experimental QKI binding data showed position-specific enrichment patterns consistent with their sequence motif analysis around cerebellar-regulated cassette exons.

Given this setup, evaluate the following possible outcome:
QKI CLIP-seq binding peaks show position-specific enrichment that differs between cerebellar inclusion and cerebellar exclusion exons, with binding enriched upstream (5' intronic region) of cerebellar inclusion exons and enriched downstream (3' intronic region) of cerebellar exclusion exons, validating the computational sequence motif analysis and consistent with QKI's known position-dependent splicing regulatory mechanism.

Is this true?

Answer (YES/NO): YES